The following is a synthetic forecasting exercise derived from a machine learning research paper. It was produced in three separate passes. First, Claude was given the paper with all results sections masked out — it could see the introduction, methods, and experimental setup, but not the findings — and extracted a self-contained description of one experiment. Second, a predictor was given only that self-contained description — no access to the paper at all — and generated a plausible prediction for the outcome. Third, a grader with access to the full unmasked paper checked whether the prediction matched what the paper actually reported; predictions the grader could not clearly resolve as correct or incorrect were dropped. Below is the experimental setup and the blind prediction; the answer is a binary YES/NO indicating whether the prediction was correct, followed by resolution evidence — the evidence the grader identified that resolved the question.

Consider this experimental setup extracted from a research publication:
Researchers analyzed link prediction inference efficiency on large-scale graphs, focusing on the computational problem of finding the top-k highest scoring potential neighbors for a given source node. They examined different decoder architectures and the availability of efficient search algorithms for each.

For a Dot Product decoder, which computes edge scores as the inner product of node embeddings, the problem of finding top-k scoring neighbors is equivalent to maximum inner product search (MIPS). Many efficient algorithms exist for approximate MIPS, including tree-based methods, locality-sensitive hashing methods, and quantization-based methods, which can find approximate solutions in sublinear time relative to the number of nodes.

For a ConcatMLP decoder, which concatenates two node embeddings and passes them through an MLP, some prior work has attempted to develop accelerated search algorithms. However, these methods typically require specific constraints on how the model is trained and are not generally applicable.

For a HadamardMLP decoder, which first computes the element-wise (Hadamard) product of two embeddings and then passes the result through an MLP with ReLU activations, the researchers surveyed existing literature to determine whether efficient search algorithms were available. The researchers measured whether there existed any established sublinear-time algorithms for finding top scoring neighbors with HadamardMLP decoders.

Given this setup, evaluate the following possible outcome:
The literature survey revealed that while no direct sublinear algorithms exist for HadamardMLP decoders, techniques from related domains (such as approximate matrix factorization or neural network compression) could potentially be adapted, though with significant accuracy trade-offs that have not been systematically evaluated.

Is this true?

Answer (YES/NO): NO